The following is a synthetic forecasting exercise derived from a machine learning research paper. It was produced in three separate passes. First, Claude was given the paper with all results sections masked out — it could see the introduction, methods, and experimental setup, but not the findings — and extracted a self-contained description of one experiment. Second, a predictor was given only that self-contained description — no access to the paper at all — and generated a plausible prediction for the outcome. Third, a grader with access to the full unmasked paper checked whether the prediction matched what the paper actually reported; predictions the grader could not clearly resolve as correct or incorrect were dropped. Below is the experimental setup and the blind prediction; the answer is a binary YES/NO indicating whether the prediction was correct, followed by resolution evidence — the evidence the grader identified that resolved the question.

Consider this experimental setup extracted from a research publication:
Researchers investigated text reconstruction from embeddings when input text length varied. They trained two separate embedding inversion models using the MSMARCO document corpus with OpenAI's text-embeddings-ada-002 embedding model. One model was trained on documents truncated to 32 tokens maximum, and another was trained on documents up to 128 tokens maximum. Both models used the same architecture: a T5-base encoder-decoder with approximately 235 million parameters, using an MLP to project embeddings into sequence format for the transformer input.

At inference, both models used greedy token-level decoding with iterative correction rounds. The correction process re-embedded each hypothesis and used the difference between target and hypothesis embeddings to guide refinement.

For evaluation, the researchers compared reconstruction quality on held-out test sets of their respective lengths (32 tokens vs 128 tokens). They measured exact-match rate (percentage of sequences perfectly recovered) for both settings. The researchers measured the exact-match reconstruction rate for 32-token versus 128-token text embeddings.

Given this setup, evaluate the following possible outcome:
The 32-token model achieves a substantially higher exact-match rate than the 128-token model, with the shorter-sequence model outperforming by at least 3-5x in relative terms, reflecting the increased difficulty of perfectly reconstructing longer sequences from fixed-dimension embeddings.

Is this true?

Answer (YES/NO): YES